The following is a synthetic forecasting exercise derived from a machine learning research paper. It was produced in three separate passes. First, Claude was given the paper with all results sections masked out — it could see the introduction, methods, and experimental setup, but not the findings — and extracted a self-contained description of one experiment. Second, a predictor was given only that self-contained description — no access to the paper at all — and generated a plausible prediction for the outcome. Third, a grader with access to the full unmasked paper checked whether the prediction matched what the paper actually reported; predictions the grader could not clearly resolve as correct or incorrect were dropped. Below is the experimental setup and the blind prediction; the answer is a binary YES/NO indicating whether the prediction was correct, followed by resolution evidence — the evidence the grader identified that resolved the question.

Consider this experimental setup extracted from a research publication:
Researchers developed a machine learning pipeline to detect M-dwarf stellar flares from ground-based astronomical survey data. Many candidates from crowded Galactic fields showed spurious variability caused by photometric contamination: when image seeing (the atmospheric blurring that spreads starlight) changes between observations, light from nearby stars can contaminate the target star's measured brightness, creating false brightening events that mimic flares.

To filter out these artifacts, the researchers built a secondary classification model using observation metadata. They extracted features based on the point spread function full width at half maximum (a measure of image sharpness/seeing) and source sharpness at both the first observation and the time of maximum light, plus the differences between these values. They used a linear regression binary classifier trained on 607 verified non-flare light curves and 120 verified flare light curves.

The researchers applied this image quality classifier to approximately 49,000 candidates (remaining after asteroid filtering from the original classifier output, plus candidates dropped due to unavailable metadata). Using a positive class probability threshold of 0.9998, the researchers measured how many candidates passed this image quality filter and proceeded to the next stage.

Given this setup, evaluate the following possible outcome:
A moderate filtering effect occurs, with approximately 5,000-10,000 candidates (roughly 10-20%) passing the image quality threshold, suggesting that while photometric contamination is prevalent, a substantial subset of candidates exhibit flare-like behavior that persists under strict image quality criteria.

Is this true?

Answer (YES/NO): NO